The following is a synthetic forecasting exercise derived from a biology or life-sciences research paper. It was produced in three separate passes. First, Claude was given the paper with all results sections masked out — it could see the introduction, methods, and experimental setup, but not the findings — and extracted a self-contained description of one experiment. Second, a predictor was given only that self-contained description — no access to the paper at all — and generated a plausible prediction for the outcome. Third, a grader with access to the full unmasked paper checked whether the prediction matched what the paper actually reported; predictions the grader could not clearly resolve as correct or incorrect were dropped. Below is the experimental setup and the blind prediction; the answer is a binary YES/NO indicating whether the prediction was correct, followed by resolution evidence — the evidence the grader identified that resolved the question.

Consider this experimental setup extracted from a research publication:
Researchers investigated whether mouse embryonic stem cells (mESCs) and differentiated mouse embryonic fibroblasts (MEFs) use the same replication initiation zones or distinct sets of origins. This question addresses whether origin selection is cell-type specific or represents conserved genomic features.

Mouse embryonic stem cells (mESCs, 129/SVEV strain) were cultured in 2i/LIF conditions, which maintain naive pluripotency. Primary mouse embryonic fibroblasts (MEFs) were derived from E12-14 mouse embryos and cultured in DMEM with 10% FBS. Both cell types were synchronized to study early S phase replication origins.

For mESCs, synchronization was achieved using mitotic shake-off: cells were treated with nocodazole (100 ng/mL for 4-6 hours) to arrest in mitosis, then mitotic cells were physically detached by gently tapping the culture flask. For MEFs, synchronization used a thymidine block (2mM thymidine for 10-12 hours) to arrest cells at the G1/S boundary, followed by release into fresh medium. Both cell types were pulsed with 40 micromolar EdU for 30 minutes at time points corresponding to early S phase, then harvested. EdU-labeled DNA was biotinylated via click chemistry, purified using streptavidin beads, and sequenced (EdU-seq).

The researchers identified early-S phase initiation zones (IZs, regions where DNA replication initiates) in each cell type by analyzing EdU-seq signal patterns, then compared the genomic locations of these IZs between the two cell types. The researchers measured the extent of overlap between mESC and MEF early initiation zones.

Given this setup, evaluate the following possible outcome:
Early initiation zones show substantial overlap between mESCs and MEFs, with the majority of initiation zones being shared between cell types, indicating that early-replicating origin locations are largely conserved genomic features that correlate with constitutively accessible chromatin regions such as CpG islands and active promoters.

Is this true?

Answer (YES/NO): YES